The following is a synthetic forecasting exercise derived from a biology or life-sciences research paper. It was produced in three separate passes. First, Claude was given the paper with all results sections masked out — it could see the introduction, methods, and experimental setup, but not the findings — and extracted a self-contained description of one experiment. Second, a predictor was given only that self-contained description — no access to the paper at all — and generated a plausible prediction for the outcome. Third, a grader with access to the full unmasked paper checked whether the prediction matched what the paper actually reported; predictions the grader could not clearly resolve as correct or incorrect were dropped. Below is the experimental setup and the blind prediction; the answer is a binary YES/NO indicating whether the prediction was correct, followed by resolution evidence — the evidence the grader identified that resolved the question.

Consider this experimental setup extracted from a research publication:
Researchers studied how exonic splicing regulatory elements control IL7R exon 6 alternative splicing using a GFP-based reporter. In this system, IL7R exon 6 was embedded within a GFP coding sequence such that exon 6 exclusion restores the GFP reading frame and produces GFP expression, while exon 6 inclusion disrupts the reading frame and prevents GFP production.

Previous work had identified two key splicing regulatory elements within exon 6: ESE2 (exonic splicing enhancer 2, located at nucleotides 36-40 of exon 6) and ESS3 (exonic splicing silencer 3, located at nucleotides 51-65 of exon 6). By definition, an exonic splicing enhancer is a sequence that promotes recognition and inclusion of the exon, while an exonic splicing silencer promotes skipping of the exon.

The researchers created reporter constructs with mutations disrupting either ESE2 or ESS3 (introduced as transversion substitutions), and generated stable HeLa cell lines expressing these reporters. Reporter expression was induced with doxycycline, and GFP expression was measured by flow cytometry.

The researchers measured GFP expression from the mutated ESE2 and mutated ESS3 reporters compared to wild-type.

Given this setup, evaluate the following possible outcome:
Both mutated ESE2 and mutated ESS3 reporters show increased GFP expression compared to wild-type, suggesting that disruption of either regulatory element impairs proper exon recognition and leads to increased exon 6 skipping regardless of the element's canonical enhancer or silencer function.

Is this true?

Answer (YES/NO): NO